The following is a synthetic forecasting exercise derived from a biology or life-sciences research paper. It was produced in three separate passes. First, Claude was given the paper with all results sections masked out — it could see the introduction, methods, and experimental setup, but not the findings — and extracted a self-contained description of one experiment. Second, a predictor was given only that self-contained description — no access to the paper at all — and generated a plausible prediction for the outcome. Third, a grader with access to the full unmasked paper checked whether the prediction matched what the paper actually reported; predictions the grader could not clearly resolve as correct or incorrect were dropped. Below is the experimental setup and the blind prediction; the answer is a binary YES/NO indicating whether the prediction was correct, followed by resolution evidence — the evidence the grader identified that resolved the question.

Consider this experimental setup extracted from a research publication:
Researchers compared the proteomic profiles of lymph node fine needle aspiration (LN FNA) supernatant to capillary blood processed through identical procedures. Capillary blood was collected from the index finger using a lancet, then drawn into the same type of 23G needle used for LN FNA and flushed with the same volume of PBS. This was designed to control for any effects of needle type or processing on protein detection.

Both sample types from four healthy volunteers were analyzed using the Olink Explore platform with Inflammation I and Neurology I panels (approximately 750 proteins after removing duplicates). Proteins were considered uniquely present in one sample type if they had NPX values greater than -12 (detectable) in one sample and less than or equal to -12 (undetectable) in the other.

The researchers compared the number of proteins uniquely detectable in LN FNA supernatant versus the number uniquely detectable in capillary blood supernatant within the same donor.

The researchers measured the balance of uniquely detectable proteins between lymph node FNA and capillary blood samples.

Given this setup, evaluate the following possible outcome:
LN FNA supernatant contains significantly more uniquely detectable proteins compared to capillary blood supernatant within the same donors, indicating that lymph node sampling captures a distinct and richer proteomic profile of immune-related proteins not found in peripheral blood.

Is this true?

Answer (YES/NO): YES